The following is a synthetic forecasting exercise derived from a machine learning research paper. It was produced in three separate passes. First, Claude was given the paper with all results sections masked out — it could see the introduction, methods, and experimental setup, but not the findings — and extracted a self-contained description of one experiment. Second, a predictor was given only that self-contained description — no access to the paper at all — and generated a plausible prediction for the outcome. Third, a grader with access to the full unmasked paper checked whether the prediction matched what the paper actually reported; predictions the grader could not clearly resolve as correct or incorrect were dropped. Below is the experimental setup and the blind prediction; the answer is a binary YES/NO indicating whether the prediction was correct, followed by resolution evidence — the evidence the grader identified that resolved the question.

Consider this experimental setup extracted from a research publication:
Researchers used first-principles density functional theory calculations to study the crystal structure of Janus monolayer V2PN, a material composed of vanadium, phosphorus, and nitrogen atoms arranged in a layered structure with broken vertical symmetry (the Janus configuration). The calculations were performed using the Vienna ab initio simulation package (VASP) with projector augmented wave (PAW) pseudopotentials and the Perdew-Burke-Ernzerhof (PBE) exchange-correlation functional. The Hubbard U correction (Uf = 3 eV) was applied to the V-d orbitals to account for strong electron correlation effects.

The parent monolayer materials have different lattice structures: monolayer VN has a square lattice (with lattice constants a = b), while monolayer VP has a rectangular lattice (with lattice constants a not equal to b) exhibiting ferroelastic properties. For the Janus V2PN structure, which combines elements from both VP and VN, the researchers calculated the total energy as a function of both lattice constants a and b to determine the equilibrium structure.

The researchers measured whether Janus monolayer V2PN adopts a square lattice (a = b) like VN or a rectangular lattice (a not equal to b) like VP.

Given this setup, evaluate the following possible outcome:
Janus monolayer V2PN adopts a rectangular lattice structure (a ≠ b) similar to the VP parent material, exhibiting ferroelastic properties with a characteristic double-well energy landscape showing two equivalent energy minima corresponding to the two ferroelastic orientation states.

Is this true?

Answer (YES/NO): NO